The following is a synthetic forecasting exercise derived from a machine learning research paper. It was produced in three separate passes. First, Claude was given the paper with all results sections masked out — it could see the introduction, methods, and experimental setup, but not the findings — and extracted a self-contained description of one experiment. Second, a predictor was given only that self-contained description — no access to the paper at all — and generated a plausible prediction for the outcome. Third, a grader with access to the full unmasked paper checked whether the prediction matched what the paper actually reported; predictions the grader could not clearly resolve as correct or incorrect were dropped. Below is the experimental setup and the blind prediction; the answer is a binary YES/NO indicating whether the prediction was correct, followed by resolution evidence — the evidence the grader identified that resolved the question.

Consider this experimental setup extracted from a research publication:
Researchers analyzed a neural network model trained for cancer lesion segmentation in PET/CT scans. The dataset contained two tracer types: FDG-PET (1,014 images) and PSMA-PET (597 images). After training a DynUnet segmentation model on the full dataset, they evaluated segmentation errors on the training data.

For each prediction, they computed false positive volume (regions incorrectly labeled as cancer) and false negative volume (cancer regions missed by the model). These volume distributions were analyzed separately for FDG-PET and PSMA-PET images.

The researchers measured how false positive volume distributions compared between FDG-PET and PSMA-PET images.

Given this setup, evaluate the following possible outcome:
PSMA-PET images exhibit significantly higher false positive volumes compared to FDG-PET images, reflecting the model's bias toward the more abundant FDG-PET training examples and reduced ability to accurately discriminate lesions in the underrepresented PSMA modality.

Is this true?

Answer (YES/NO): NO